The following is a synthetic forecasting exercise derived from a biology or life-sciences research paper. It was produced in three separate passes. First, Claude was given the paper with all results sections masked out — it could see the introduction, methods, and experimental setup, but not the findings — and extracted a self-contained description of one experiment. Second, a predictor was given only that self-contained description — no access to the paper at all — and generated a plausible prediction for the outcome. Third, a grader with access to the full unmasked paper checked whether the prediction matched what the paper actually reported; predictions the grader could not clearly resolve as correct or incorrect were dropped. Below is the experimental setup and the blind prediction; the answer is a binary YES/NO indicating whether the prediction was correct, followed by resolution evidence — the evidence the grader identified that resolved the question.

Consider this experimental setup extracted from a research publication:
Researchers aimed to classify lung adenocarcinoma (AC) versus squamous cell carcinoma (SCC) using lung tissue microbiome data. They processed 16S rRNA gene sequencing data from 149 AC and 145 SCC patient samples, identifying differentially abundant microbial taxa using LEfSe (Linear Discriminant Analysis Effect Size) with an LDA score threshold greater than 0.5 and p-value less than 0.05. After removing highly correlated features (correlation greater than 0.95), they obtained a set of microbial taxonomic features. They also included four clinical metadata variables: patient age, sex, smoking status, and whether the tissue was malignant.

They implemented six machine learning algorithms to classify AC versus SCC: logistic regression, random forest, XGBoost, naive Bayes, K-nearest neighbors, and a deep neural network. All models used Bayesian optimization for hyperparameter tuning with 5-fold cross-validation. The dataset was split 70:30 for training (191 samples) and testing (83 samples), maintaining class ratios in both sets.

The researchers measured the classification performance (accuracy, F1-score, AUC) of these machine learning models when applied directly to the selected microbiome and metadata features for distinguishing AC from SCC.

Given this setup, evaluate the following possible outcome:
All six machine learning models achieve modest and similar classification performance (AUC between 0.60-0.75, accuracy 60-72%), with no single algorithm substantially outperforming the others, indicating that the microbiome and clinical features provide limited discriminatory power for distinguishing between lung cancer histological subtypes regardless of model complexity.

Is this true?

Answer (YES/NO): NO